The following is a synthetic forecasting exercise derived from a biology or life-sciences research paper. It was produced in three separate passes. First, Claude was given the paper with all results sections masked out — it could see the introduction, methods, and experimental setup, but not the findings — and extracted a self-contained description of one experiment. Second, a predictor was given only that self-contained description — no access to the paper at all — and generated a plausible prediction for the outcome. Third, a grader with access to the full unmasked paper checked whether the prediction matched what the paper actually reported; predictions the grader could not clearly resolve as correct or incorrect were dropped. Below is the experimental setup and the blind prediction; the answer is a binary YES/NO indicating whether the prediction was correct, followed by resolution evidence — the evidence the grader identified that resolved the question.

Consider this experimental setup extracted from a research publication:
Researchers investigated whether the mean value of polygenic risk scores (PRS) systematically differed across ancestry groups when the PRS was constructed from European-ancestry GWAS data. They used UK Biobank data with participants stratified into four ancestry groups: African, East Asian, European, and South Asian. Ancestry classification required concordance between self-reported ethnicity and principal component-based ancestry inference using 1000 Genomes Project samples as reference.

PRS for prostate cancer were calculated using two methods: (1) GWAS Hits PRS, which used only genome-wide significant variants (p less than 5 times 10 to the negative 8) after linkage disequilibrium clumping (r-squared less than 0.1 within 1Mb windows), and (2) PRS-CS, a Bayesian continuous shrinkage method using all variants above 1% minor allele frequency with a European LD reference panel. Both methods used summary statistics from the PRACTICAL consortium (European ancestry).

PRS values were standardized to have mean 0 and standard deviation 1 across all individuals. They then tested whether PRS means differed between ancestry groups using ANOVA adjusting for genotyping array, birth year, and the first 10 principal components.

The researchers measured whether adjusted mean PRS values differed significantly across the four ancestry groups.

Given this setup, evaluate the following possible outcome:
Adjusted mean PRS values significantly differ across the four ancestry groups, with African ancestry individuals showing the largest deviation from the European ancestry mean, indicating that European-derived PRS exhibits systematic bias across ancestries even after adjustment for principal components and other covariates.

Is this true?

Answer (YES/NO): NO